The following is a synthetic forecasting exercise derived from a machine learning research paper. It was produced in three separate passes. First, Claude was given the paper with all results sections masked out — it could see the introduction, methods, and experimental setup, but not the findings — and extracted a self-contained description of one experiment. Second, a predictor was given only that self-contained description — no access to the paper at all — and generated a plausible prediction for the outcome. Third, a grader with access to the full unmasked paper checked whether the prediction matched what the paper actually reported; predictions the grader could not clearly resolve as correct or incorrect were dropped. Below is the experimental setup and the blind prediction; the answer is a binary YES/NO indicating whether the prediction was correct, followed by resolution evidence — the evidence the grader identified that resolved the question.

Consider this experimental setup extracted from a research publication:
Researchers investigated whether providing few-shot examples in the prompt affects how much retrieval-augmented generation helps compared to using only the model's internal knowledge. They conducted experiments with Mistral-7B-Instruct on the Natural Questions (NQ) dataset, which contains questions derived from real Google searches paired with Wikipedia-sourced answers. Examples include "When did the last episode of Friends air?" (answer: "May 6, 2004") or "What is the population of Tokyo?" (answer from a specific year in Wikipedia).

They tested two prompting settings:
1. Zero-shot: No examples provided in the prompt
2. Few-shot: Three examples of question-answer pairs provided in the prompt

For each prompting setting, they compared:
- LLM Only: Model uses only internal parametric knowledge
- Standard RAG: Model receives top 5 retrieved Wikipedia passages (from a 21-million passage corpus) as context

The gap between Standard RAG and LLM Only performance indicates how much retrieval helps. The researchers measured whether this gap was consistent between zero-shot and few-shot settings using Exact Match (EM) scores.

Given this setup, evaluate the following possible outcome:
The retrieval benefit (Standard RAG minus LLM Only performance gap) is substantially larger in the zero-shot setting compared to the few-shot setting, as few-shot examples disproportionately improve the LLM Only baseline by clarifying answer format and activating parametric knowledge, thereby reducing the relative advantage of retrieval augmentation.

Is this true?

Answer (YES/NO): NO